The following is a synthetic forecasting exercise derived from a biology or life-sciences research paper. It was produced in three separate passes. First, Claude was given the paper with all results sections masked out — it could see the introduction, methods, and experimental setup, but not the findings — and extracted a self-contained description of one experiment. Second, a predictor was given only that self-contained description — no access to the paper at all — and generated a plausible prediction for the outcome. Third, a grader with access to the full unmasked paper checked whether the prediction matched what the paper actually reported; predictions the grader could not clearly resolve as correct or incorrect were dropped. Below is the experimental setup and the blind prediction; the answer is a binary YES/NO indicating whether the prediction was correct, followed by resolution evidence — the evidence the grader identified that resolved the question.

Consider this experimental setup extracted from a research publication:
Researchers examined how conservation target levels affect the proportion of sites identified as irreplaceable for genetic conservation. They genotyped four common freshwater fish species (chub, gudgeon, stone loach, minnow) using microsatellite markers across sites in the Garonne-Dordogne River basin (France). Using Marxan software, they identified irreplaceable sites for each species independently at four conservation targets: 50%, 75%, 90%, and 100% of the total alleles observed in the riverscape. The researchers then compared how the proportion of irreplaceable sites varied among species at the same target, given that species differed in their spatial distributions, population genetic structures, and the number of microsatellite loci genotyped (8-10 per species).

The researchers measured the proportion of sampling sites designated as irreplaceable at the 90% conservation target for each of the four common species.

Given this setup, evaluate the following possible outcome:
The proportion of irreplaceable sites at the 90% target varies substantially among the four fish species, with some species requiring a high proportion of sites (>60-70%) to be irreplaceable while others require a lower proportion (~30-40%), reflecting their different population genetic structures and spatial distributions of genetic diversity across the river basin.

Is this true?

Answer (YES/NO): NO